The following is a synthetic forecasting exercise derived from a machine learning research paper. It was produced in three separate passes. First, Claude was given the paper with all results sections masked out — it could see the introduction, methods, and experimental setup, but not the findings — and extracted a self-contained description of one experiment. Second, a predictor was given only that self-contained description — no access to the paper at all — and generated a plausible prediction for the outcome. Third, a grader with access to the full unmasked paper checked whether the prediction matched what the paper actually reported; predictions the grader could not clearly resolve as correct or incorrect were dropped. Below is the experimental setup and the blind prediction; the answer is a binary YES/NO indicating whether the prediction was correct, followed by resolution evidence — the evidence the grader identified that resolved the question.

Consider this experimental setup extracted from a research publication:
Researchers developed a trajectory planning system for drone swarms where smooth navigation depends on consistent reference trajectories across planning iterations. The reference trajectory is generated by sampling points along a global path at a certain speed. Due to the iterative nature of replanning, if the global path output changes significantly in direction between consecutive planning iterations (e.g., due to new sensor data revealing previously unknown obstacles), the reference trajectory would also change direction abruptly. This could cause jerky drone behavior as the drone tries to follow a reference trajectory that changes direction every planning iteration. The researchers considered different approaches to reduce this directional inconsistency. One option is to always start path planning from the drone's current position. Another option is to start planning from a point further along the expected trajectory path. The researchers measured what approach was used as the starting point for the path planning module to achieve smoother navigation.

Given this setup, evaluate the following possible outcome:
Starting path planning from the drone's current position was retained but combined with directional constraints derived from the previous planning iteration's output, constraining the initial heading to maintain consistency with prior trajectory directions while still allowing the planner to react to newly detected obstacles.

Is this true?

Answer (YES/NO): NO